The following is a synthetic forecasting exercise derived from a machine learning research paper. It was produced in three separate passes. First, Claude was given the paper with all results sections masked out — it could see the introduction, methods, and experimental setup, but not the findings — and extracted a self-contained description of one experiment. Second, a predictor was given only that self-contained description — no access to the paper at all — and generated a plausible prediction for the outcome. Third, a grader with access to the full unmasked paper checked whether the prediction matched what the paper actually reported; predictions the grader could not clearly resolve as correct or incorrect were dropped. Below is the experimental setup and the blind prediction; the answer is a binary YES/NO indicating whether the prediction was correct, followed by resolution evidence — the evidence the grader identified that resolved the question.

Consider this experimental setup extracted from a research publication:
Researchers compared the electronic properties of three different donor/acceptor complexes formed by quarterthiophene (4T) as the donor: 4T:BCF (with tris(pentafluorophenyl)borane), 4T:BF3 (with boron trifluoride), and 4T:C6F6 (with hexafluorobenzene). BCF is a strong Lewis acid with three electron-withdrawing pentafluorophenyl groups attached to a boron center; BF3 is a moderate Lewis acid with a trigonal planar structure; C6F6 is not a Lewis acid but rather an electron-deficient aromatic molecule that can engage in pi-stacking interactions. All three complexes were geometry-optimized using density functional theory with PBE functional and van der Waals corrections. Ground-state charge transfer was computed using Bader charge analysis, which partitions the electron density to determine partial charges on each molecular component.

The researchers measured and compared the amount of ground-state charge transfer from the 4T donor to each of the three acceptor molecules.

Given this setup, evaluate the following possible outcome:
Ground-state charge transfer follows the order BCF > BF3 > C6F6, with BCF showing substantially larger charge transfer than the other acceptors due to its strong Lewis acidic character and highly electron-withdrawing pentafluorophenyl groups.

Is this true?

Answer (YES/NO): NO